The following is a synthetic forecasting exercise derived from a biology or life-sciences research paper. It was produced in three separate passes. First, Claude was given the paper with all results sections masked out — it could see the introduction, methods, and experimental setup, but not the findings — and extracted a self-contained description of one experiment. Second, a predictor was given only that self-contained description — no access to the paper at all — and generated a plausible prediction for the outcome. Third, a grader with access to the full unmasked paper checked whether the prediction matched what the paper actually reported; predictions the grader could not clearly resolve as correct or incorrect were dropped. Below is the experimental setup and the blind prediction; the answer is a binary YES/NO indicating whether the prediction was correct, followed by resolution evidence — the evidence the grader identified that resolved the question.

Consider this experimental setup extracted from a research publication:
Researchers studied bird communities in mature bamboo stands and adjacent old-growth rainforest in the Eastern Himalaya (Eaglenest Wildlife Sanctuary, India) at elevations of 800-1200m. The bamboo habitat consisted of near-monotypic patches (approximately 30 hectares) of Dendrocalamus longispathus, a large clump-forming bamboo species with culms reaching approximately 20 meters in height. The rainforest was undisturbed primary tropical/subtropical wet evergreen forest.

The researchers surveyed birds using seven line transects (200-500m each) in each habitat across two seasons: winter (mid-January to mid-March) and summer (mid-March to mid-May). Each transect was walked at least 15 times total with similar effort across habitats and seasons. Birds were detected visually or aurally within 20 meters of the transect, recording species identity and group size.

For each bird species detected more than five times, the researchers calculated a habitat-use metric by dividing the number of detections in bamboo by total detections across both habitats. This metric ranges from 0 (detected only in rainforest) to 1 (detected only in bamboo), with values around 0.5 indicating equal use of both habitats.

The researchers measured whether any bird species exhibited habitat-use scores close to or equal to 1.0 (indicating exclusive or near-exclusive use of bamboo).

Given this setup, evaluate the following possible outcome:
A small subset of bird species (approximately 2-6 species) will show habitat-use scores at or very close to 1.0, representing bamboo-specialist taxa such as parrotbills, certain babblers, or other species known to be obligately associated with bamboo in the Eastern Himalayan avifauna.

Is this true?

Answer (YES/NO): YES